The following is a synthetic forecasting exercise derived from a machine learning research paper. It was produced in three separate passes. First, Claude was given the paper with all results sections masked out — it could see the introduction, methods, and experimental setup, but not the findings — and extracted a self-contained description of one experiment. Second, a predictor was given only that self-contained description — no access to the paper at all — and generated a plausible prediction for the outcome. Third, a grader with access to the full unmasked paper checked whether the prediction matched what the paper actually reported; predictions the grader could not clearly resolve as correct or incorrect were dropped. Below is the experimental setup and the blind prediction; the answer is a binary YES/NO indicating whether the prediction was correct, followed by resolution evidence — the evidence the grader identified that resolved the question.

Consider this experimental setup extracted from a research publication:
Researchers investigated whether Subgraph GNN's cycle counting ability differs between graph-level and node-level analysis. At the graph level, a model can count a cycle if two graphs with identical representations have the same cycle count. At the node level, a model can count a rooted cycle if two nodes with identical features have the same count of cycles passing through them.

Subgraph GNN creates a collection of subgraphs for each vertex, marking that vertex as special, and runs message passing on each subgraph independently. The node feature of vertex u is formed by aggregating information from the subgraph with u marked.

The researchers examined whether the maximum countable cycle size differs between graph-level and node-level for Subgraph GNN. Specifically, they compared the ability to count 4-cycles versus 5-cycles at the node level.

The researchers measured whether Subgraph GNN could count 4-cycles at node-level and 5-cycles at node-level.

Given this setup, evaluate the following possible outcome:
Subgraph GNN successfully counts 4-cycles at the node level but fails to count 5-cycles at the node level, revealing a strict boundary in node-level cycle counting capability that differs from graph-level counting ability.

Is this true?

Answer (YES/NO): YES